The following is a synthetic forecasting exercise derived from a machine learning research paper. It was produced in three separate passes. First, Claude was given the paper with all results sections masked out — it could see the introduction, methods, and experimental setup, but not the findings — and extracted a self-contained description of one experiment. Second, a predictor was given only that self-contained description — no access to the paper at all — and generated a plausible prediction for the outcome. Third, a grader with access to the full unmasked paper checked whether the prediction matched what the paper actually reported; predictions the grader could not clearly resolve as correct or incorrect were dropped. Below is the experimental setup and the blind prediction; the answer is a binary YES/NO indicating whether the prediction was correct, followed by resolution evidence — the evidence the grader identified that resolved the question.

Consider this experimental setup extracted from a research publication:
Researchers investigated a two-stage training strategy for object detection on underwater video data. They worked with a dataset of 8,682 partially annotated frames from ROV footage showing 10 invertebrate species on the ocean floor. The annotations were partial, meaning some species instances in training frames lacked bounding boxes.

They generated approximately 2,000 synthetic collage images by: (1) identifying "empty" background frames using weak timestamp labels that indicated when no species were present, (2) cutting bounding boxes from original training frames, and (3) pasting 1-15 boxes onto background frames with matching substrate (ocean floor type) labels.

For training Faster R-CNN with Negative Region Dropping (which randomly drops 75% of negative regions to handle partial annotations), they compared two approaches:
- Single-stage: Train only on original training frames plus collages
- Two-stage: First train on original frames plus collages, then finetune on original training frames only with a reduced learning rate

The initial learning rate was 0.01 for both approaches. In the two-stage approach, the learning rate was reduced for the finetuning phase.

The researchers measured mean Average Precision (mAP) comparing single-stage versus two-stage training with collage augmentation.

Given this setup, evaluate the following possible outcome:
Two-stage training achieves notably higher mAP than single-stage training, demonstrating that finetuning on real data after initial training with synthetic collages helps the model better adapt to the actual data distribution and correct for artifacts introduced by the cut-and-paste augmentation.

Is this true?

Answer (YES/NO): YES